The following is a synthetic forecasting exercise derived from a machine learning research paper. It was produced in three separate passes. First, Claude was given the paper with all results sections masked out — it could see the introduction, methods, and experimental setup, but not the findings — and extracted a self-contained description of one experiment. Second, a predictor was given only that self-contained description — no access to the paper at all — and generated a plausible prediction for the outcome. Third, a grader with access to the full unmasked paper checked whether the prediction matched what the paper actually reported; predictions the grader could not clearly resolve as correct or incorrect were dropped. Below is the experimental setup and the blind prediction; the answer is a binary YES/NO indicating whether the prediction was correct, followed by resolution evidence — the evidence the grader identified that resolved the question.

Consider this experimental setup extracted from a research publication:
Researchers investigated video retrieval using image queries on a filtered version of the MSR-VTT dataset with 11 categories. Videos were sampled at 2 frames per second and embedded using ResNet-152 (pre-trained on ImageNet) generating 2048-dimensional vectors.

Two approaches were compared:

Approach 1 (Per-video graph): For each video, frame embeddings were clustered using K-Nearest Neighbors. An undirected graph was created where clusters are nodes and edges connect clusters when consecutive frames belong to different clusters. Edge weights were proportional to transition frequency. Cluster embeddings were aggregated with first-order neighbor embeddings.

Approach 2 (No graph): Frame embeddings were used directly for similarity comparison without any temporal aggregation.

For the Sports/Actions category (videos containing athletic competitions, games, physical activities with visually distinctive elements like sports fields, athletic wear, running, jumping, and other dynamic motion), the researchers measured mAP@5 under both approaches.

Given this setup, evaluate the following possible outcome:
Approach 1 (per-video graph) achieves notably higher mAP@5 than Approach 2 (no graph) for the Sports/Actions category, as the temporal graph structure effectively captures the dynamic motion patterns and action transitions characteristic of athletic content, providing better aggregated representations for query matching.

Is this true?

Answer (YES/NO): NO